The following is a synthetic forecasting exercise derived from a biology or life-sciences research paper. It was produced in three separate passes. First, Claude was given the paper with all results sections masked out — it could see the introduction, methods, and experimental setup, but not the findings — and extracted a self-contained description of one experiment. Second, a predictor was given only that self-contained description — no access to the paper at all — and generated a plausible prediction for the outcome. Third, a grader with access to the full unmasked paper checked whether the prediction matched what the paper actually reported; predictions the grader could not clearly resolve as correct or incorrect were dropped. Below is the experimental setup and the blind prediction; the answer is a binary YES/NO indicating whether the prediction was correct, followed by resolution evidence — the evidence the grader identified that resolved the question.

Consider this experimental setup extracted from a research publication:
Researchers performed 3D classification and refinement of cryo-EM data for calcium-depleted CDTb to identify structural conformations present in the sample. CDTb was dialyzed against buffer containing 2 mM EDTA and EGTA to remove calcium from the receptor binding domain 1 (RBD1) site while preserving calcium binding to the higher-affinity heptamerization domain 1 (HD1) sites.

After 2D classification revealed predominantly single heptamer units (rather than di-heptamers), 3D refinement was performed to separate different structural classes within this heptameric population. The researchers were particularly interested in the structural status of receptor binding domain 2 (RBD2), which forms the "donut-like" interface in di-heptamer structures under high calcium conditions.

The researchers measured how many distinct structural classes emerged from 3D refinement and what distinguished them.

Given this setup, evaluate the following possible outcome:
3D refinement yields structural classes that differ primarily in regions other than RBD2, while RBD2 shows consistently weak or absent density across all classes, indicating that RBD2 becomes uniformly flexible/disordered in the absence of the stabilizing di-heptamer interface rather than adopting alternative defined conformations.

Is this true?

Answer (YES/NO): NO